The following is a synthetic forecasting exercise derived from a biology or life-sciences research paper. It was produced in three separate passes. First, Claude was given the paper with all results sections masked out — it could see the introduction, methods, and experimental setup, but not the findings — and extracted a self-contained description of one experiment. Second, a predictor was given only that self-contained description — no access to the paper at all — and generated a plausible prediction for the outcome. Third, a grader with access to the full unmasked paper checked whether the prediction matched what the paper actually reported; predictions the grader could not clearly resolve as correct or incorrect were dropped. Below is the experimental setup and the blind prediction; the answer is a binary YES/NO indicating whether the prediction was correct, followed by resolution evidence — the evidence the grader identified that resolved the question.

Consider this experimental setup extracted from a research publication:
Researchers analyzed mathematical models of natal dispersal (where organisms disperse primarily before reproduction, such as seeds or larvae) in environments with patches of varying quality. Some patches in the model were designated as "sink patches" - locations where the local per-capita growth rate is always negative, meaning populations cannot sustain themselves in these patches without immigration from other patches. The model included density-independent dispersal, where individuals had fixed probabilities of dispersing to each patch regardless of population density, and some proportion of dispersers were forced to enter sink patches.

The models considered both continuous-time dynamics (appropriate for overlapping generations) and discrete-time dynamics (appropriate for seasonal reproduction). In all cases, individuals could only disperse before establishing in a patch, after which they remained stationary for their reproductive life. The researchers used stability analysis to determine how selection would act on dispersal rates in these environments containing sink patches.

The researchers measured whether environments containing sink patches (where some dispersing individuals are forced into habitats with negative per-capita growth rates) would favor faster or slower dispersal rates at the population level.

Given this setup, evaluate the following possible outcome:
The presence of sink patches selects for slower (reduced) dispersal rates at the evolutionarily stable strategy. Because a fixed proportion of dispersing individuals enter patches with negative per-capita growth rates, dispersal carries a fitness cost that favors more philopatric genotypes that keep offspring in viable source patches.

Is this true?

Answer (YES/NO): YES